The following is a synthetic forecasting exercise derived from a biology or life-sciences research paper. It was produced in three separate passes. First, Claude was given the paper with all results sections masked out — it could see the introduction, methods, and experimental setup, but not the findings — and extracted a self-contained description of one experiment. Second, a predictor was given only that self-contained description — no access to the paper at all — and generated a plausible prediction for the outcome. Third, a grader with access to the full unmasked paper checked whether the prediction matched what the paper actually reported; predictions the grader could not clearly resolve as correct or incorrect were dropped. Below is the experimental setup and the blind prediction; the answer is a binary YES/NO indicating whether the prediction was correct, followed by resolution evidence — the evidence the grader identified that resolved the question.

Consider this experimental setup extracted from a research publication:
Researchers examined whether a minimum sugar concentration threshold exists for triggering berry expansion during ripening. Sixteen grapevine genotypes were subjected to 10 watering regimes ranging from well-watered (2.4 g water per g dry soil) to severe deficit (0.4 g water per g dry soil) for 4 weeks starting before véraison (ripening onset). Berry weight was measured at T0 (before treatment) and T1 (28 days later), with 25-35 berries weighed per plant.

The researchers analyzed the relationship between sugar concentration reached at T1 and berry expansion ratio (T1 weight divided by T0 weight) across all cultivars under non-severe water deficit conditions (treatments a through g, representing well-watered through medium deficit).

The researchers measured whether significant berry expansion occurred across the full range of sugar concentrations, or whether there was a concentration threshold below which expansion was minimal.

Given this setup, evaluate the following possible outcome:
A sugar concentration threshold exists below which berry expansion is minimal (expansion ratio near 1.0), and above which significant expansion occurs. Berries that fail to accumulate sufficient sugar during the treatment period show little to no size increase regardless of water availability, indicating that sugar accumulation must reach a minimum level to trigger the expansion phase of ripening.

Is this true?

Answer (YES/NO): YES